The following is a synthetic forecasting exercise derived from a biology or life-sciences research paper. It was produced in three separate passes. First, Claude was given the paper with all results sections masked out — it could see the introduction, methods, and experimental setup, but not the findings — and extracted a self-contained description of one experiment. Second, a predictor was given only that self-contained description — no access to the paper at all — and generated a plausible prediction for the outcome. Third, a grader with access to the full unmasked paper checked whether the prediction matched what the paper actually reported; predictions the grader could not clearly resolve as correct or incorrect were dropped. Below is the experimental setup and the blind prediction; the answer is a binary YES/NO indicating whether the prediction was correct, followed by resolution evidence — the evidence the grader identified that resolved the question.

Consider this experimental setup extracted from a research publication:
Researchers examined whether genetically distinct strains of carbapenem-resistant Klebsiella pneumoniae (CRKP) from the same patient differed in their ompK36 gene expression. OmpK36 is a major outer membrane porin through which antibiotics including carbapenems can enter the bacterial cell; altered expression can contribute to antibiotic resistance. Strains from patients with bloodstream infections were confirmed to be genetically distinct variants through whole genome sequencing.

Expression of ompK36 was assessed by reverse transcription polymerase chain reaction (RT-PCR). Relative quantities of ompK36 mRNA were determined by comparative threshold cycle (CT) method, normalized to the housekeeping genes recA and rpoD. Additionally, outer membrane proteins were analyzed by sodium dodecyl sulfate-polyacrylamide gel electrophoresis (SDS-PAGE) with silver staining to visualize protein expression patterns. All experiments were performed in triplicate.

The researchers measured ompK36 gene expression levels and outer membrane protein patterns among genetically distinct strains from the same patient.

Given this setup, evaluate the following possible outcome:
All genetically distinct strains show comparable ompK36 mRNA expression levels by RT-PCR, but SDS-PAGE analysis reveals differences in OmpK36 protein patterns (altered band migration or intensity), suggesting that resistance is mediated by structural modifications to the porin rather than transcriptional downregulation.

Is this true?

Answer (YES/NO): NO